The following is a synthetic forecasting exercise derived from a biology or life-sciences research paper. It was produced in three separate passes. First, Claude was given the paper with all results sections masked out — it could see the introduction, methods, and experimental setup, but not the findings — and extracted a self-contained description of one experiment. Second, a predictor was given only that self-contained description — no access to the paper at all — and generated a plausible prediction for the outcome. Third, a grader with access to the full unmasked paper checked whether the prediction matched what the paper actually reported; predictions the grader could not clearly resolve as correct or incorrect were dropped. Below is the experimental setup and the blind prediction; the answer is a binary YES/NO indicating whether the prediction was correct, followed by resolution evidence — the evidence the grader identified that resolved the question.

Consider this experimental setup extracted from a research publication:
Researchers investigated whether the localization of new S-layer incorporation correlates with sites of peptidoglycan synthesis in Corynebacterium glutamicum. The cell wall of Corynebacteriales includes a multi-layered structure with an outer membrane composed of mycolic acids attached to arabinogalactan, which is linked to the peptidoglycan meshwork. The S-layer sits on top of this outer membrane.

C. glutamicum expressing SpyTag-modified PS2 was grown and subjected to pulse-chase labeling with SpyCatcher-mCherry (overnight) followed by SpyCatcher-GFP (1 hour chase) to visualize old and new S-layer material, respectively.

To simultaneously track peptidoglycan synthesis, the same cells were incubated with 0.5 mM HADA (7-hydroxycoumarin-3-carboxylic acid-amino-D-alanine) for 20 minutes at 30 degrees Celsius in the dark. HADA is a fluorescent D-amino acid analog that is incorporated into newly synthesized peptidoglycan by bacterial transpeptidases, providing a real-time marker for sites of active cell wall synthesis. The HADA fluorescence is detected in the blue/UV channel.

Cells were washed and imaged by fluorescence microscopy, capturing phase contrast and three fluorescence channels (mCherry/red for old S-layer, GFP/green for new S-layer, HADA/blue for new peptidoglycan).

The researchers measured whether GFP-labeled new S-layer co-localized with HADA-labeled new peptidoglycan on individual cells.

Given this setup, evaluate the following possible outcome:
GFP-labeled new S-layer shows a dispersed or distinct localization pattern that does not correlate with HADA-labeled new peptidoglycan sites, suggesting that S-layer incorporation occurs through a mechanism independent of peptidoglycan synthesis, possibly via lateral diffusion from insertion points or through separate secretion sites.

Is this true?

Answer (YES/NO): NO